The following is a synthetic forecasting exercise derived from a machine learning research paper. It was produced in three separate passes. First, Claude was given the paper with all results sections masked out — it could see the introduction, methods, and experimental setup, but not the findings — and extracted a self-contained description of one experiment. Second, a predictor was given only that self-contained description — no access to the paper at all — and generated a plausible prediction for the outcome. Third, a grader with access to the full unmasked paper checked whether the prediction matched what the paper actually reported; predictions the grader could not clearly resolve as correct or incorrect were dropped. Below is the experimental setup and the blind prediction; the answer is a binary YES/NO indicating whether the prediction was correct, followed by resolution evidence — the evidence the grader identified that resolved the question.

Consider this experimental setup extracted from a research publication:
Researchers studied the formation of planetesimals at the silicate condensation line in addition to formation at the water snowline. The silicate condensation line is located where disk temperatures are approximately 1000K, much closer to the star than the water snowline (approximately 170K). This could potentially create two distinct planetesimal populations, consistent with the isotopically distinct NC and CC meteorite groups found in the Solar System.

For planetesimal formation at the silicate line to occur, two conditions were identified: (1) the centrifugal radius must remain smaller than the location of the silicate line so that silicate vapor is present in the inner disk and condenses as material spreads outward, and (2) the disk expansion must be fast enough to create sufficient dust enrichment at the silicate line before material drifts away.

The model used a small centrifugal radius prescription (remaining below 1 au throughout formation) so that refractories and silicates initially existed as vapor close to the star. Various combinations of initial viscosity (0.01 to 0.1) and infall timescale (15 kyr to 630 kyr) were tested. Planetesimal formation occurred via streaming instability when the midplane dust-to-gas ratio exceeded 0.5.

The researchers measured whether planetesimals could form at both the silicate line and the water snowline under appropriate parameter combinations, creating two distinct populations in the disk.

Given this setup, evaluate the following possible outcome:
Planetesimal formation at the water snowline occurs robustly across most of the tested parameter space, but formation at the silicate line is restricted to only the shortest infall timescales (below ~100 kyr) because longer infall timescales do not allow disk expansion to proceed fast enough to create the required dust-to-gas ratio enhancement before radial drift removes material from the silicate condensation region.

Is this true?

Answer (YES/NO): NO